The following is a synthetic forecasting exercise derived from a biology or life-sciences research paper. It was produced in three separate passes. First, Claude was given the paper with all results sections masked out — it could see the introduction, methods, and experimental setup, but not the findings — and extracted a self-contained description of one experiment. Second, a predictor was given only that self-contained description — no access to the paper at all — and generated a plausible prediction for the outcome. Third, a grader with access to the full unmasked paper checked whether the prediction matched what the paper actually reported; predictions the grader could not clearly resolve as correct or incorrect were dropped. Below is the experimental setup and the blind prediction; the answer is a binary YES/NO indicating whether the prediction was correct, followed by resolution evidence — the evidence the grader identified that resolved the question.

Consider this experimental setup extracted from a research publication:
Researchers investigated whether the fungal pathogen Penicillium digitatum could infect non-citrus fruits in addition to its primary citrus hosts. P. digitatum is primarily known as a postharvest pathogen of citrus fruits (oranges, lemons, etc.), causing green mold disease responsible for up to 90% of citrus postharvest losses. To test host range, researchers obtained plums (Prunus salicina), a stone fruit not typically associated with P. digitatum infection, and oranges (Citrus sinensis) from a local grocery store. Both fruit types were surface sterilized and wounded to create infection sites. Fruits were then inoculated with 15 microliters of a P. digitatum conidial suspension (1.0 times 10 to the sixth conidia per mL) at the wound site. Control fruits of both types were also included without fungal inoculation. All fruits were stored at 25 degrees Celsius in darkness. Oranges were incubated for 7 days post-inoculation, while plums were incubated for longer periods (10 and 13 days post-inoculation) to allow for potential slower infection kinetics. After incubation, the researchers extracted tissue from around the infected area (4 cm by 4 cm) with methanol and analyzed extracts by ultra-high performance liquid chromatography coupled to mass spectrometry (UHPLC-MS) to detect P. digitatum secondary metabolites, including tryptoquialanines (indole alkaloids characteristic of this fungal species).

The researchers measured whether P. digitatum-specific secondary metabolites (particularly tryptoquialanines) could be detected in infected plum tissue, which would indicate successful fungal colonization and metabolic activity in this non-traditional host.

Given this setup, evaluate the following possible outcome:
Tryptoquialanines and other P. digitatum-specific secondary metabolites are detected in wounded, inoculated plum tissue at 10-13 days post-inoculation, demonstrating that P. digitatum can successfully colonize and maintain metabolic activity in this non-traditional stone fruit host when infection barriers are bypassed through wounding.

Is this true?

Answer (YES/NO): YES